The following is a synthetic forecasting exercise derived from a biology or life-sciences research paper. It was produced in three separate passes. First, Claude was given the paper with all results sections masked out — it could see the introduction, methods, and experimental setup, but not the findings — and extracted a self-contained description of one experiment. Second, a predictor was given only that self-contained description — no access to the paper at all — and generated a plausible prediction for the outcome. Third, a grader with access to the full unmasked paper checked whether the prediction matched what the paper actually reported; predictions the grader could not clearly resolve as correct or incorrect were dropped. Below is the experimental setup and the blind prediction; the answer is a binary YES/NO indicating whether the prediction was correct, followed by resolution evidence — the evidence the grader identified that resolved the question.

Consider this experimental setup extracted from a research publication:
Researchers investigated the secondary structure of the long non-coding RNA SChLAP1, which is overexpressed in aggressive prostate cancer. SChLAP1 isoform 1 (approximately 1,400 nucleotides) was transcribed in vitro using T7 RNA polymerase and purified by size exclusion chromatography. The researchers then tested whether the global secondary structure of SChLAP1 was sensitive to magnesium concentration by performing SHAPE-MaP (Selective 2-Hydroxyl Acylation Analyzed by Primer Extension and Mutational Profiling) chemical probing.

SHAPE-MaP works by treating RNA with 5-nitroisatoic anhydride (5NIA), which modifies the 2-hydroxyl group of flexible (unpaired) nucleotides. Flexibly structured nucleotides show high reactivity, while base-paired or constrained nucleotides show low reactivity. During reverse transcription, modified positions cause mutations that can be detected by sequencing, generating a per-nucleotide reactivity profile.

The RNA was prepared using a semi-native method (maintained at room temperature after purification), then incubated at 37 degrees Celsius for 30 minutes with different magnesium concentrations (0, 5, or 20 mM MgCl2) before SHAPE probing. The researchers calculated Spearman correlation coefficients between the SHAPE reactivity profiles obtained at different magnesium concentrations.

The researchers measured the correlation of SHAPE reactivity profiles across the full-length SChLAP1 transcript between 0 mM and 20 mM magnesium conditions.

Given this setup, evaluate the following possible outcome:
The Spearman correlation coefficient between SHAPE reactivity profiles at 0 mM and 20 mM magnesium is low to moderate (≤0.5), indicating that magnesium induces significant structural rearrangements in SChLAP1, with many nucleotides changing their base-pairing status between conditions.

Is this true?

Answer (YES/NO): NO